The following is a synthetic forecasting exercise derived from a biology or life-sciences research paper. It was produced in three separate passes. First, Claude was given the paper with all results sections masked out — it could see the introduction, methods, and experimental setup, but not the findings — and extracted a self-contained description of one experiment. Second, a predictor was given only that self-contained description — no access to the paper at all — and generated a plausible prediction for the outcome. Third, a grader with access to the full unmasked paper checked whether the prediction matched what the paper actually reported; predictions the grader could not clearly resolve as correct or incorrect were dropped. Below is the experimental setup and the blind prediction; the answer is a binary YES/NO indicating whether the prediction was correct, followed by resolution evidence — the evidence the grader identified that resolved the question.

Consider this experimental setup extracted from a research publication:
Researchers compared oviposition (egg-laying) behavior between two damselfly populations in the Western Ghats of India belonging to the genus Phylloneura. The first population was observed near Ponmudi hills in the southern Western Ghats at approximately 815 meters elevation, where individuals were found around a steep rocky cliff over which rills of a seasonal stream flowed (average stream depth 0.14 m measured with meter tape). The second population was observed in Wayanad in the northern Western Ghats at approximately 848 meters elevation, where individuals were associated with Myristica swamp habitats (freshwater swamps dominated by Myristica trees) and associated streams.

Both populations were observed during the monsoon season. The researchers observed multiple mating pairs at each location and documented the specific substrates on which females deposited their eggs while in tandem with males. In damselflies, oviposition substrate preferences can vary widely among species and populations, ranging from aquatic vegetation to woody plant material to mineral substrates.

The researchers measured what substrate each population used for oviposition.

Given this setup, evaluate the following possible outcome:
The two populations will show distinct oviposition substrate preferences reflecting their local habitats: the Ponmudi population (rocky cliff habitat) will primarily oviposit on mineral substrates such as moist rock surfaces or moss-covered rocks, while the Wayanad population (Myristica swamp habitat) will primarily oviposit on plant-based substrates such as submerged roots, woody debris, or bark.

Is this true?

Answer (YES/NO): NO